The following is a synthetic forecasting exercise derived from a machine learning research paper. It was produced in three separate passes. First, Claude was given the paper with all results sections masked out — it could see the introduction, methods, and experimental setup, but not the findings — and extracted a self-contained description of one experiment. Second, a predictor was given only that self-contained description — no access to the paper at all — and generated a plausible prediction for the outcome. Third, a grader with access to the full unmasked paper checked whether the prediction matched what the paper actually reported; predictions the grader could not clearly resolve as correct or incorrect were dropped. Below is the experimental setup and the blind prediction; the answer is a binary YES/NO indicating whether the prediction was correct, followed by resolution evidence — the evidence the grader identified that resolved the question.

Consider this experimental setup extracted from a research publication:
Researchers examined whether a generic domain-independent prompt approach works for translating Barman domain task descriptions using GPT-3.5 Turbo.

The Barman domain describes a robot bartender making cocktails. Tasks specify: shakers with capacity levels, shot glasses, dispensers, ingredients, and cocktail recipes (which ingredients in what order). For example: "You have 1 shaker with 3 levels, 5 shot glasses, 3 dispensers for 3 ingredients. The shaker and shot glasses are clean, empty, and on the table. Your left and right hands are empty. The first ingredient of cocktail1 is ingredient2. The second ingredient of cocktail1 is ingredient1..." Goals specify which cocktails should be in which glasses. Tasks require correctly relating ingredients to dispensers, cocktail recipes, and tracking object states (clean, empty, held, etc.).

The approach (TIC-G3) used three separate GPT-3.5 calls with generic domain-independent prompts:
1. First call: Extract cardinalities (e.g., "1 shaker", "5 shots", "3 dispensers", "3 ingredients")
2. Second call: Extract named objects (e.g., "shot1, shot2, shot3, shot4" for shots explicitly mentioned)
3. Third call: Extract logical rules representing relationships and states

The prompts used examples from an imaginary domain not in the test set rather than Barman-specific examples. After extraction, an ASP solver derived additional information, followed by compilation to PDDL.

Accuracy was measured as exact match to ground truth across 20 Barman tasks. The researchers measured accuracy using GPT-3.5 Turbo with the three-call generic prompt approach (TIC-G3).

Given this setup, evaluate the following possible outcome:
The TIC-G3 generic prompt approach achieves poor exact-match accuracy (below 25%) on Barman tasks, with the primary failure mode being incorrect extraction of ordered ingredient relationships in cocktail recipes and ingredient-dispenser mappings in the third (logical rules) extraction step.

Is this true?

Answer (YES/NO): NO